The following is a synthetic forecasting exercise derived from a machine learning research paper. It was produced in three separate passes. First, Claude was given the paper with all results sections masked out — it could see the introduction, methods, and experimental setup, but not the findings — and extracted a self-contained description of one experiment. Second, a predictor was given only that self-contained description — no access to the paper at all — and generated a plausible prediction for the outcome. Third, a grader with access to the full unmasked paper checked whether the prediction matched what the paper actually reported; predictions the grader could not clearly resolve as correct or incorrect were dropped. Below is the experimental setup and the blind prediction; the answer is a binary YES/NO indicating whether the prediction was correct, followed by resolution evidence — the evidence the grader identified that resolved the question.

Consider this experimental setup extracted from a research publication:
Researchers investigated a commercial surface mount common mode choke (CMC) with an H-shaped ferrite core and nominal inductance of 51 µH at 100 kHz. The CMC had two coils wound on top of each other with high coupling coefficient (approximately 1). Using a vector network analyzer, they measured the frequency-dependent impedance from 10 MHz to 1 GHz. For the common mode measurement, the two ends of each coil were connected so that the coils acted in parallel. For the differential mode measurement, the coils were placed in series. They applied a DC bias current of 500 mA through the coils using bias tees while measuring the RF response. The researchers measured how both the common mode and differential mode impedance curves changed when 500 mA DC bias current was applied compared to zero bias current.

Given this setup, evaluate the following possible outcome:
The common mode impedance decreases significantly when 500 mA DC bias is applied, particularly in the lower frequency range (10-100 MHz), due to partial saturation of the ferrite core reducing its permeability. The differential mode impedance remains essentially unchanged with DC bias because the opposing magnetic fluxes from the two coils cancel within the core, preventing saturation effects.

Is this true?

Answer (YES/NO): YES